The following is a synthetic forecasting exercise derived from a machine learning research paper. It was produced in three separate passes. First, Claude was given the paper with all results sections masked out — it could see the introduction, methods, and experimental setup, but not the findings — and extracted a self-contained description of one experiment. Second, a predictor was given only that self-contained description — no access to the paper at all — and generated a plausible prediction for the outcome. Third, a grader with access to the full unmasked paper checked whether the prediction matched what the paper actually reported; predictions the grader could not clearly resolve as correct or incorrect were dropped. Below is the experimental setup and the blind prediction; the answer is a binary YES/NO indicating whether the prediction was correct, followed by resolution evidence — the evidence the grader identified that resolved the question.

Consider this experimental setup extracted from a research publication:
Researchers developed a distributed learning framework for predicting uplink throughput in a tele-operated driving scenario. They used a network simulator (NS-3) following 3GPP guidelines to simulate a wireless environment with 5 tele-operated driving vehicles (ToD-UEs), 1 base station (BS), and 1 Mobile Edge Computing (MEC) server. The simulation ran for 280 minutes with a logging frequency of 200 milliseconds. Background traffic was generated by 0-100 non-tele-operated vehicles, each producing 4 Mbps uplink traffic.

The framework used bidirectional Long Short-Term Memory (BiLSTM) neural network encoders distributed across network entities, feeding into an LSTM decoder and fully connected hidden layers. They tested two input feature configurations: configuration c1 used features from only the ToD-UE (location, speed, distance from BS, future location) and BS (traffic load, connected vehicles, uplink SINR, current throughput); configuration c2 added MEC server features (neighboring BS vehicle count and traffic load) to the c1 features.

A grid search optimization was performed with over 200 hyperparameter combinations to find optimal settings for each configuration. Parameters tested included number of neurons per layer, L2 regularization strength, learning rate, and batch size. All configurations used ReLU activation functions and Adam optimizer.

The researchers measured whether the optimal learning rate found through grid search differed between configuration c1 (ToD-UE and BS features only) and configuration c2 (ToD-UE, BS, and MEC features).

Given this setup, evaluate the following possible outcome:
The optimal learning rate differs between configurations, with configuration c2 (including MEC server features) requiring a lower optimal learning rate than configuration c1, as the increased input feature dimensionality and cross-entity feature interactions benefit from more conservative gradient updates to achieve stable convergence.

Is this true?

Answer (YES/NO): YES